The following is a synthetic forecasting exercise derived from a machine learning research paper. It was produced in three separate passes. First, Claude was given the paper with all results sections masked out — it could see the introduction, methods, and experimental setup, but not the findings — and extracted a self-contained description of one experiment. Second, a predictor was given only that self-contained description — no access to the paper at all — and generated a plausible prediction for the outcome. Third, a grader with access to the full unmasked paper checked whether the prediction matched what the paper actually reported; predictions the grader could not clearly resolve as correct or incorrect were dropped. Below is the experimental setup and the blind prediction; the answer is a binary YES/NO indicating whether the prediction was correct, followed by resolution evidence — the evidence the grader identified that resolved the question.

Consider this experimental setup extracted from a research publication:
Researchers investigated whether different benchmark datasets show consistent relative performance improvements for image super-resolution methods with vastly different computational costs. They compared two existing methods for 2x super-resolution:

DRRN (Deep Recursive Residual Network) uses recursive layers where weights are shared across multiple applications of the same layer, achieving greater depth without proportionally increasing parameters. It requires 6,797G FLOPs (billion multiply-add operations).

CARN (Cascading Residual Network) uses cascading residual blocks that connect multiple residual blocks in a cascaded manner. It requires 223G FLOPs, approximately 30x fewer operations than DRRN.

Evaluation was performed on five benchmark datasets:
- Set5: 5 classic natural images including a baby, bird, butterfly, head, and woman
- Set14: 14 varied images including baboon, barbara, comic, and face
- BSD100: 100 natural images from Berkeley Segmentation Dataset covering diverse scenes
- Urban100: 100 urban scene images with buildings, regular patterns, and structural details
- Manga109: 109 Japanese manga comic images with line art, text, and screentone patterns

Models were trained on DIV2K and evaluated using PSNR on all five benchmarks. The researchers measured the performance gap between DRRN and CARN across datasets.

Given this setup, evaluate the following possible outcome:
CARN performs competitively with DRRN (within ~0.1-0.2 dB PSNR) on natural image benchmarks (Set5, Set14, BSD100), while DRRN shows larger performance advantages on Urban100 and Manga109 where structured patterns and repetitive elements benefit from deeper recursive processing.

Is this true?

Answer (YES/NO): NO